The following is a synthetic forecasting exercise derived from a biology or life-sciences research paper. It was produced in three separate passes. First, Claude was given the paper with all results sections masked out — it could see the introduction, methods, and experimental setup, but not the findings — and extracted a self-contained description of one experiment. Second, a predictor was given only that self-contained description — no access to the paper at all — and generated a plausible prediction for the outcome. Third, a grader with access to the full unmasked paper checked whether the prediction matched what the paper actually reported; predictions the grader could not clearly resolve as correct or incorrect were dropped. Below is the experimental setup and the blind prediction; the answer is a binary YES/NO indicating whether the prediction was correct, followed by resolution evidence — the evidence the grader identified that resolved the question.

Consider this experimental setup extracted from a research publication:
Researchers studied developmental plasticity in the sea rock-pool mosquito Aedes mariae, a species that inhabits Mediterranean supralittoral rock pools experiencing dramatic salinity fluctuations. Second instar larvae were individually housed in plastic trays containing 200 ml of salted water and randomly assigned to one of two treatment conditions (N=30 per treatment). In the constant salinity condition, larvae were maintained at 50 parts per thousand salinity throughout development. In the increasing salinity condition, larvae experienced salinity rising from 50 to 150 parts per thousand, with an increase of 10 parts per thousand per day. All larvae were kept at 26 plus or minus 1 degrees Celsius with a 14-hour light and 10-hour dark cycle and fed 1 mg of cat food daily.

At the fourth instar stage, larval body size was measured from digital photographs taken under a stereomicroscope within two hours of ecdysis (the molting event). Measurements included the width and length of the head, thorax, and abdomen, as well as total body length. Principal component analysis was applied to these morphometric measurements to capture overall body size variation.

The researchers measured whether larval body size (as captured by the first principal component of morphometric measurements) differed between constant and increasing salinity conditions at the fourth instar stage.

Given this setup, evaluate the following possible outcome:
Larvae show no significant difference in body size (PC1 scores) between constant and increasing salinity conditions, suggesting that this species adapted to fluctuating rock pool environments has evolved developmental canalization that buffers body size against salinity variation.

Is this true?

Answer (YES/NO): NO